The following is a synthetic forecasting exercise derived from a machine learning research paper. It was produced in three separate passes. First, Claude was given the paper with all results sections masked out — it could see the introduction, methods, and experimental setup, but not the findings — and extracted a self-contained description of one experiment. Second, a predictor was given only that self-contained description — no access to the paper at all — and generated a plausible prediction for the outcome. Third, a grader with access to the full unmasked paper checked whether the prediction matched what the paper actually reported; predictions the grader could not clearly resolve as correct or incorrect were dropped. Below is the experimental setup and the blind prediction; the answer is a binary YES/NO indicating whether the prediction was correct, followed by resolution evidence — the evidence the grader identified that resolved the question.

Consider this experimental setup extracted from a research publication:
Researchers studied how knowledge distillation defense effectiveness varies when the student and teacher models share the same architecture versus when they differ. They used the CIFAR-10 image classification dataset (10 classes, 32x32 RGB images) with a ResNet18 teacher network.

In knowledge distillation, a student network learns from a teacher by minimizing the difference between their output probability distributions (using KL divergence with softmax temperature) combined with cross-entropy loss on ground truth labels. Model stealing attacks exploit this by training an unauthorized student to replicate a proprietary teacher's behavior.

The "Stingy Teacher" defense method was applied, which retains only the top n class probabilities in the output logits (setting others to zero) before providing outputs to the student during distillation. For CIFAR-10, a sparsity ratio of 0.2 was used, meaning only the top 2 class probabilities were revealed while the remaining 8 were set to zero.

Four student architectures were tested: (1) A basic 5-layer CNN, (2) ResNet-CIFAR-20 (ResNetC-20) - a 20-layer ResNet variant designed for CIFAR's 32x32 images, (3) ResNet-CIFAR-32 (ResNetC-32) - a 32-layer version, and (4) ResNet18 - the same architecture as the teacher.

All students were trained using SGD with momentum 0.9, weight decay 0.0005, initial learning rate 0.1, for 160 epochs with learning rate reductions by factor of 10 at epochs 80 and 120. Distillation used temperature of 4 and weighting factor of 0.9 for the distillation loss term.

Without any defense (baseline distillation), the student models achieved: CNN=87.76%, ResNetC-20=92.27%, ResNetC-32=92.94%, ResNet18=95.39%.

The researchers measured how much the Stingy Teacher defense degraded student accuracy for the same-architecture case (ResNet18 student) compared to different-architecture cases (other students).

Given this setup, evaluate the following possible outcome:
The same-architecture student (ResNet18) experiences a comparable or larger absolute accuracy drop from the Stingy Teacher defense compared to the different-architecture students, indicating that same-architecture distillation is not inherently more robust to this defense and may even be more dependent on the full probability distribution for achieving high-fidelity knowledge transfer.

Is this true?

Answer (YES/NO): NO